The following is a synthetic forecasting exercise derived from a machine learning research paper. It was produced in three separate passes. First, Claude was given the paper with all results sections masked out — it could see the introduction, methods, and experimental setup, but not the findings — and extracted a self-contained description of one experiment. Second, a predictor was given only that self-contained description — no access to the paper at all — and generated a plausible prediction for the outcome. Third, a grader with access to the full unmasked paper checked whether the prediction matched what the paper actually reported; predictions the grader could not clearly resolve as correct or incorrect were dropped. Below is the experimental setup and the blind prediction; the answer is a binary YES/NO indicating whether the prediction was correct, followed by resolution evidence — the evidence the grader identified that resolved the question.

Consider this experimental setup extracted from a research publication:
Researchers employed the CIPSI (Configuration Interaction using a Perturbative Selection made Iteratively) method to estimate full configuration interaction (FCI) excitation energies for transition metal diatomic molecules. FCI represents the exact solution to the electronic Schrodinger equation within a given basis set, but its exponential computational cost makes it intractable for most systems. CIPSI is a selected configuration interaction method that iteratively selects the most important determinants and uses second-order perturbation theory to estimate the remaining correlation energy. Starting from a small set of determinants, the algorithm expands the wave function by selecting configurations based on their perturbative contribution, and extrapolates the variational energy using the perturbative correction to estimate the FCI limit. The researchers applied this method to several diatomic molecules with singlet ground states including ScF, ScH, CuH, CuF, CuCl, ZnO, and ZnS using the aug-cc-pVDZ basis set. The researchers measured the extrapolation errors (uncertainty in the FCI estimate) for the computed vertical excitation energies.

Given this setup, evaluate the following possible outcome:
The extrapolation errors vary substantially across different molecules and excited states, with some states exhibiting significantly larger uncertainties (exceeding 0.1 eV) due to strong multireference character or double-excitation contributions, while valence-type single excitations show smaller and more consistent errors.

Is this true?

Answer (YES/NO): NO